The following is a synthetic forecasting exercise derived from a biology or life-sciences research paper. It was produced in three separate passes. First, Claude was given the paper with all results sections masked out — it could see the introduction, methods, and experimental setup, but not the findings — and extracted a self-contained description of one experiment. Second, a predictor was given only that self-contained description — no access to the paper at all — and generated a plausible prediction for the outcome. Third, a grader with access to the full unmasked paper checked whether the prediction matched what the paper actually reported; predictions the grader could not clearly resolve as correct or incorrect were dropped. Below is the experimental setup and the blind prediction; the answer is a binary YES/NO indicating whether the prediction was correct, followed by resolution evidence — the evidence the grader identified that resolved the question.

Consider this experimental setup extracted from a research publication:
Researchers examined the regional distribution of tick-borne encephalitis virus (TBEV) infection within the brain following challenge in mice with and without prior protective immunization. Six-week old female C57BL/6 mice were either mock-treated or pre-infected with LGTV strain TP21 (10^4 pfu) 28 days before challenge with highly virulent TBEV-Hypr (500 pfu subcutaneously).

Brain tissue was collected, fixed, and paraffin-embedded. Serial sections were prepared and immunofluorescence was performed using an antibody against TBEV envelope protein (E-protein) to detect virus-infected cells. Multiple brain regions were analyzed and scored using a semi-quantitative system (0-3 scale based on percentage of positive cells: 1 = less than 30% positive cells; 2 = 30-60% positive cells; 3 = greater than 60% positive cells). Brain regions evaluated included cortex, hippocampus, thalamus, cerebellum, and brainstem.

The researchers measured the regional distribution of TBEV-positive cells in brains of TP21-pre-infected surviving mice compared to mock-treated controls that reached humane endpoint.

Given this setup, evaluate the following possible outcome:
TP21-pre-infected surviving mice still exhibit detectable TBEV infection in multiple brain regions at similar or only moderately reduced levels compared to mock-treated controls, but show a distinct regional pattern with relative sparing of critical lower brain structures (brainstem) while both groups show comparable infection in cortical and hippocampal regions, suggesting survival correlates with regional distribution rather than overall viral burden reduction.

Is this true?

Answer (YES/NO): NO